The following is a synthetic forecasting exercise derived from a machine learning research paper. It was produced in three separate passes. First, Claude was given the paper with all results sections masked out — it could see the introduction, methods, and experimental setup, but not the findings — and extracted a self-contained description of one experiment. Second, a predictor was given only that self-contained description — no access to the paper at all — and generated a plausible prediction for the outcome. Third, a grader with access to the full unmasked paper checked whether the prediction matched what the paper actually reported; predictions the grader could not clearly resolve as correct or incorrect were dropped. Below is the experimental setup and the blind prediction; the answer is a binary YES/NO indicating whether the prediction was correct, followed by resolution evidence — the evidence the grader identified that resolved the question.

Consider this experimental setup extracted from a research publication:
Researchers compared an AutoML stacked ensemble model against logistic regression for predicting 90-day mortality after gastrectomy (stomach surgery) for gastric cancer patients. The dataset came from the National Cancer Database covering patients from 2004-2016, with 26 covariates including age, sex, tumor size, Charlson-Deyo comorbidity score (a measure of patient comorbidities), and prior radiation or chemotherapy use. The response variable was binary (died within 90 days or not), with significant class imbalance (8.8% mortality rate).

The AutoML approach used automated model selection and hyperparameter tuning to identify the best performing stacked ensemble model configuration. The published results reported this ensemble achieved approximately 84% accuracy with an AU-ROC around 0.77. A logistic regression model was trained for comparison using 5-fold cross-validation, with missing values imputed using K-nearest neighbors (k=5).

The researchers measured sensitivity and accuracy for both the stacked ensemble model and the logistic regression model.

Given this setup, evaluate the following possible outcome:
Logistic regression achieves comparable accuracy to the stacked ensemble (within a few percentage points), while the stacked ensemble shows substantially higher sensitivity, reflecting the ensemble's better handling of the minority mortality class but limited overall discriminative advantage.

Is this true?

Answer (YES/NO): NO